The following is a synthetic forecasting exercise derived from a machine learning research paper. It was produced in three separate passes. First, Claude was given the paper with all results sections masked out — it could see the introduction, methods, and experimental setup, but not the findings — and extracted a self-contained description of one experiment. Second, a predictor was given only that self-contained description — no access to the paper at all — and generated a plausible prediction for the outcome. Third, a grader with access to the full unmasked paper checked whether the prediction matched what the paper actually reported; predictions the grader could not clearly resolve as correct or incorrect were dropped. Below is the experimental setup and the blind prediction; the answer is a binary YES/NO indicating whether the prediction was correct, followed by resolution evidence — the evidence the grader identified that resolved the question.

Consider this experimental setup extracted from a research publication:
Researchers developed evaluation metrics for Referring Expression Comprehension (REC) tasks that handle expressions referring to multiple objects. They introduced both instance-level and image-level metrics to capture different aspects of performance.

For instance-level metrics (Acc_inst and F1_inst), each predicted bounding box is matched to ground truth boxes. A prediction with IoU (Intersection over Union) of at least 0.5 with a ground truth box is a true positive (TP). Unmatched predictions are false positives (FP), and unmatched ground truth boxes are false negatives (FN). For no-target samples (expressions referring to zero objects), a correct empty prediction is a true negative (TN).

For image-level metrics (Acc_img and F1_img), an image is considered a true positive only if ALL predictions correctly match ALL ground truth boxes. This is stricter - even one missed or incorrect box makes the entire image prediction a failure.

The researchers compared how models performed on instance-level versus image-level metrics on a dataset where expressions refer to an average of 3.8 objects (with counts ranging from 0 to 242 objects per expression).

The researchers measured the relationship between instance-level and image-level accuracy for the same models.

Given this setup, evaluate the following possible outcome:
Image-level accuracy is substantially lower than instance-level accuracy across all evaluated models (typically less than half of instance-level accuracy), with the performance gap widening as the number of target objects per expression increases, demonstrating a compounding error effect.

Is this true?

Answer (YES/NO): NO